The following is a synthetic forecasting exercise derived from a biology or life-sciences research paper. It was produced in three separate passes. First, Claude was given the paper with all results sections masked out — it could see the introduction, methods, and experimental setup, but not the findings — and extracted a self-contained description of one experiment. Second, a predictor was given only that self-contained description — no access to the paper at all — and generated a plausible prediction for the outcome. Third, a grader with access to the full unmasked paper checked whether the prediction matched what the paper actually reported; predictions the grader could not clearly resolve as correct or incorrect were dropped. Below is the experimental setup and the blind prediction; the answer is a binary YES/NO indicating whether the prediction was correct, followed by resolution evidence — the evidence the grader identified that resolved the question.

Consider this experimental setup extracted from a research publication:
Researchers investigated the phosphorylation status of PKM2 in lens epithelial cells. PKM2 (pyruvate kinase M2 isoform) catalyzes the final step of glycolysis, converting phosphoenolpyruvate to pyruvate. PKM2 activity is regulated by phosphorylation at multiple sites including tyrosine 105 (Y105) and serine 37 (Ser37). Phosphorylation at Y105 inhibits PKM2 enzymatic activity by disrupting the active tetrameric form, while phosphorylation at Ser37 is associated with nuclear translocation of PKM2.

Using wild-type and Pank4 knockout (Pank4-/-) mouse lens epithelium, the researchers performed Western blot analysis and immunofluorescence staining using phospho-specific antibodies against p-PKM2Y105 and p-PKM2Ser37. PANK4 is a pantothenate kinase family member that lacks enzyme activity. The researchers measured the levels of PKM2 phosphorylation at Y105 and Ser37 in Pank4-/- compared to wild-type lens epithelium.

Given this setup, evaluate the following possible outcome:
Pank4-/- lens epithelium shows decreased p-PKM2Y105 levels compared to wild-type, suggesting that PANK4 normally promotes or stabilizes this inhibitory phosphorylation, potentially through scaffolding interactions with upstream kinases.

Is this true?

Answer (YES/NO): NO